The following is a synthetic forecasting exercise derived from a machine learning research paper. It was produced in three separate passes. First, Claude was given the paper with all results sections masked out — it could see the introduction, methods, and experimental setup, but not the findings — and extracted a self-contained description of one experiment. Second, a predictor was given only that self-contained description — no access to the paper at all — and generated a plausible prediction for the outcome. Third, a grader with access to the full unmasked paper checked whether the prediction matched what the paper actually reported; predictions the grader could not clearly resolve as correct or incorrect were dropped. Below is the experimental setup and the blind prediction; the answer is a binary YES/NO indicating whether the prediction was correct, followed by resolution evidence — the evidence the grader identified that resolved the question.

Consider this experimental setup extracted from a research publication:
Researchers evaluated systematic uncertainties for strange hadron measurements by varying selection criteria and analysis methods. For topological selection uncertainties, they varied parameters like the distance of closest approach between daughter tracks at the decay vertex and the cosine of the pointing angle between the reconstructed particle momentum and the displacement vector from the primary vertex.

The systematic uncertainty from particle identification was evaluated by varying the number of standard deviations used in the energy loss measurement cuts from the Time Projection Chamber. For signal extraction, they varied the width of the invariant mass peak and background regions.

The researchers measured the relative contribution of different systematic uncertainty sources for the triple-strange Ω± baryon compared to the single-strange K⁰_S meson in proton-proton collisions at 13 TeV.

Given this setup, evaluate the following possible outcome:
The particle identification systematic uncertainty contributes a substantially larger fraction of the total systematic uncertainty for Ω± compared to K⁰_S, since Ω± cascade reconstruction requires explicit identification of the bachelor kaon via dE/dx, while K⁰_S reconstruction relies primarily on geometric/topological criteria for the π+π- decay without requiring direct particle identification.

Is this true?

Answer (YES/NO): YES